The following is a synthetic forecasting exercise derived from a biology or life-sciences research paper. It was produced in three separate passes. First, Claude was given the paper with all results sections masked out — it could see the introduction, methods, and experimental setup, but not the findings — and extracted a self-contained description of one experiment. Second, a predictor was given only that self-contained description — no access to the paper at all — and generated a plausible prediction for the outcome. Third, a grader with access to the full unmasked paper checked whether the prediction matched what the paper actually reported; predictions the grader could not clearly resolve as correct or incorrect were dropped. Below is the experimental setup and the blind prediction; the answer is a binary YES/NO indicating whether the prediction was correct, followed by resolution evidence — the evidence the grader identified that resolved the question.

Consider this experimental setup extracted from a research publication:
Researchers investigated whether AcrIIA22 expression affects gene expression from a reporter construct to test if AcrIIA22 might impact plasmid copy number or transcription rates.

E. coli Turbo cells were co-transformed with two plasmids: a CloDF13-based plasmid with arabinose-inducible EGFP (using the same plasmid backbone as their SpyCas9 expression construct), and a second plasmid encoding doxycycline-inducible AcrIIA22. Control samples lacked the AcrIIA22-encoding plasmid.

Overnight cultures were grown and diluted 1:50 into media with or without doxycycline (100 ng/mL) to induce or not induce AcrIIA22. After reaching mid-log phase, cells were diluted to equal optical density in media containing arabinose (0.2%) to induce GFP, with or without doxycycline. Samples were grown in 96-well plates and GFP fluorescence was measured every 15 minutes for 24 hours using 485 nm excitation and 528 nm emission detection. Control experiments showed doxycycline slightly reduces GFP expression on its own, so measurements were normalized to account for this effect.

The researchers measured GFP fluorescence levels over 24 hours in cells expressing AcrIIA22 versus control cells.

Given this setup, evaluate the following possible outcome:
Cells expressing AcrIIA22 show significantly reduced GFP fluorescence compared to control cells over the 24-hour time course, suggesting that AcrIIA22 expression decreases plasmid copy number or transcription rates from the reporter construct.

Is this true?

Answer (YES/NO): NO